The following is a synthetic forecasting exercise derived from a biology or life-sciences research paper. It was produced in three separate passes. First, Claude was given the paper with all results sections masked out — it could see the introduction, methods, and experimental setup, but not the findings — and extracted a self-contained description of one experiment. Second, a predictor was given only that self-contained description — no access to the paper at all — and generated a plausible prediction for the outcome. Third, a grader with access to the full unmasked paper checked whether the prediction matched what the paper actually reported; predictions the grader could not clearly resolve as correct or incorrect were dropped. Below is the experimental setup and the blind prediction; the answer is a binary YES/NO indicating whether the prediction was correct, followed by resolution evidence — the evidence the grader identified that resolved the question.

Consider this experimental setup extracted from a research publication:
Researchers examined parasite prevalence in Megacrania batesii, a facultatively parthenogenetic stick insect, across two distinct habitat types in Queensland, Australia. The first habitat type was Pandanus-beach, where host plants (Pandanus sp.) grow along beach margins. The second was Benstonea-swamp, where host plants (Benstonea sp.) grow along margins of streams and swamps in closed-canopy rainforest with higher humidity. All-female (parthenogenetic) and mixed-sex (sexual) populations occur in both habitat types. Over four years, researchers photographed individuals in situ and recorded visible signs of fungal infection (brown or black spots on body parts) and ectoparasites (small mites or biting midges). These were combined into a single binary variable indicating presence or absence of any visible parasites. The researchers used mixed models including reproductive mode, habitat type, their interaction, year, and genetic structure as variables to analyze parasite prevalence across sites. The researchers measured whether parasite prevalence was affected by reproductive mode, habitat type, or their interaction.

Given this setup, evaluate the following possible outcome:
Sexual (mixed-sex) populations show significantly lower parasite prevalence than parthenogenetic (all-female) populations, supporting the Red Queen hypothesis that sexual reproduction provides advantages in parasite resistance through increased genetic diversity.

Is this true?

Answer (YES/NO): NO